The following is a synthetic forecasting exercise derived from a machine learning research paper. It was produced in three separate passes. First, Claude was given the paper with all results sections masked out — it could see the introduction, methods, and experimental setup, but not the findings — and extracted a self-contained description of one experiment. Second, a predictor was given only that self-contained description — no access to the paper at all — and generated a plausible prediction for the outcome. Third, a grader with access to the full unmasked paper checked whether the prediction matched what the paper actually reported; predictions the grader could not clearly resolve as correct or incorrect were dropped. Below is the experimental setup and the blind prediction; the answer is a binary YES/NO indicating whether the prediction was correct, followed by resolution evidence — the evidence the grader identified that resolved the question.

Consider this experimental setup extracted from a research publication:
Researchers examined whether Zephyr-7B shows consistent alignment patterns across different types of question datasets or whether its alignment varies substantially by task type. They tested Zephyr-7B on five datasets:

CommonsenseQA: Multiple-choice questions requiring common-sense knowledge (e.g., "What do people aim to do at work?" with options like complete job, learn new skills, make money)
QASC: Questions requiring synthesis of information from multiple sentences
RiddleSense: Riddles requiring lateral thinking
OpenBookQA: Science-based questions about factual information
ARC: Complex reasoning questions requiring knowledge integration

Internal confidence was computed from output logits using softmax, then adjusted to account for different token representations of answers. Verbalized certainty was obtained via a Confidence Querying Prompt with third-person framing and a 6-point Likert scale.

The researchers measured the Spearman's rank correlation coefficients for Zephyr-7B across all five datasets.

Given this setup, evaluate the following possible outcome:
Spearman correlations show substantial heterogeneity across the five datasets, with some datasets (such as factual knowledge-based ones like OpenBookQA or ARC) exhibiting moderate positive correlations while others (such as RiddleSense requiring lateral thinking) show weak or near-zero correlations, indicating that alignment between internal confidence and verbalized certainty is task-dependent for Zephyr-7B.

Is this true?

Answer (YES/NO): NO